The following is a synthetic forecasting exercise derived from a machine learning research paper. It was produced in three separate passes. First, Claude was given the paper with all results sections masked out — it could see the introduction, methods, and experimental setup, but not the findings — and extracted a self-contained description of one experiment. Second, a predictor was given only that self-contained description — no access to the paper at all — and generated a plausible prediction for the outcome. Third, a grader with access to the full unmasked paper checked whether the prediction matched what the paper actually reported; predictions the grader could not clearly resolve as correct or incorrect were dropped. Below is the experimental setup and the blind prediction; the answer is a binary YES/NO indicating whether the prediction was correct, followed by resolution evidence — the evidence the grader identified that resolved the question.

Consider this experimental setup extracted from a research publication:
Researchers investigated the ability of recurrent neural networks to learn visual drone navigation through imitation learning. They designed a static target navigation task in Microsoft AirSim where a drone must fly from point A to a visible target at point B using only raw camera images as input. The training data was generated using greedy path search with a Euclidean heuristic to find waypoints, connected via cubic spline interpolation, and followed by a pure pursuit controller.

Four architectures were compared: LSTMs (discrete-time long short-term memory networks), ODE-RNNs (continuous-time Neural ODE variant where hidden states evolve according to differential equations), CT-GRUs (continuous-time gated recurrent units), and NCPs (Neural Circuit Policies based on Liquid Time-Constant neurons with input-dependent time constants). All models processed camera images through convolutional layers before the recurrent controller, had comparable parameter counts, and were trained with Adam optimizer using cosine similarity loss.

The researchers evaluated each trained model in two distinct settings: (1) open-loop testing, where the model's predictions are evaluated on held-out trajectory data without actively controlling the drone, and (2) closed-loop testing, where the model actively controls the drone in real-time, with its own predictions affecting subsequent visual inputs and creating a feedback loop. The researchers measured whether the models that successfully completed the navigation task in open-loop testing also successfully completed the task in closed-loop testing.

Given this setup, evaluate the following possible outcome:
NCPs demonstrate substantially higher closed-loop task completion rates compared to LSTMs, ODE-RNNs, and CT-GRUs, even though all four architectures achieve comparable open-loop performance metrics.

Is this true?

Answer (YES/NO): NO